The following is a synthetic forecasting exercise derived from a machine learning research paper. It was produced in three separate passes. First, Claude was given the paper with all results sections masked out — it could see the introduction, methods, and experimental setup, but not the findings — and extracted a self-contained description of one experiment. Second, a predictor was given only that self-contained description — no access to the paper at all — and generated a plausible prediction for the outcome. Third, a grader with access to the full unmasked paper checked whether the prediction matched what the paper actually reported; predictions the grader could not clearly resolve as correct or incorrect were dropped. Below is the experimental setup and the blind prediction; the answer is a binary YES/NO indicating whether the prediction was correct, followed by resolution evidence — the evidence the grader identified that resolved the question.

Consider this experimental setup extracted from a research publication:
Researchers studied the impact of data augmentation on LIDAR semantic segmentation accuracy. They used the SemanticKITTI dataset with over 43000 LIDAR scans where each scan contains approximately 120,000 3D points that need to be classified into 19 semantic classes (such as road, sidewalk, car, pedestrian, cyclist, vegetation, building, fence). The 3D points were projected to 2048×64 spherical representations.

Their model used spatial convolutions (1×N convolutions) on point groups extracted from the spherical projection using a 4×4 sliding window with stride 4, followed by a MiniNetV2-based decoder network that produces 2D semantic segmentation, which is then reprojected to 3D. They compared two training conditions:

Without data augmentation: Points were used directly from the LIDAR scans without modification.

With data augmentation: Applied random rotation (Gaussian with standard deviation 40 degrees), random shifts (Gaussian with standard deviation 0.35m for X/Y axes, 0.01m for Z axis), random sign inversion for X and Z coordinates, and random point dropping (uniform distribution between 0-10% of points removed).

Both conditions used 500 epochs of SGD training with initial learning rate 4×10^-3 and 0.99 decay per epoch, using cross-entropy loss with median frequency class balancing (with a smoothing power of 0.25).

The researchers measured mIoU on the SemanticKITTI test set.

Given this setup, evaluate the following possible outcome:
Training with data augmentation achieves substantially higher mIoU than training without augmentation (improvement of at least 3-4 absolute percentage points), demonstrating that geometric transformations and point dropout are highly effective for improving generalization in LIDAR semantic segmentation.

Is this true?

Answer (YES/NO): YES